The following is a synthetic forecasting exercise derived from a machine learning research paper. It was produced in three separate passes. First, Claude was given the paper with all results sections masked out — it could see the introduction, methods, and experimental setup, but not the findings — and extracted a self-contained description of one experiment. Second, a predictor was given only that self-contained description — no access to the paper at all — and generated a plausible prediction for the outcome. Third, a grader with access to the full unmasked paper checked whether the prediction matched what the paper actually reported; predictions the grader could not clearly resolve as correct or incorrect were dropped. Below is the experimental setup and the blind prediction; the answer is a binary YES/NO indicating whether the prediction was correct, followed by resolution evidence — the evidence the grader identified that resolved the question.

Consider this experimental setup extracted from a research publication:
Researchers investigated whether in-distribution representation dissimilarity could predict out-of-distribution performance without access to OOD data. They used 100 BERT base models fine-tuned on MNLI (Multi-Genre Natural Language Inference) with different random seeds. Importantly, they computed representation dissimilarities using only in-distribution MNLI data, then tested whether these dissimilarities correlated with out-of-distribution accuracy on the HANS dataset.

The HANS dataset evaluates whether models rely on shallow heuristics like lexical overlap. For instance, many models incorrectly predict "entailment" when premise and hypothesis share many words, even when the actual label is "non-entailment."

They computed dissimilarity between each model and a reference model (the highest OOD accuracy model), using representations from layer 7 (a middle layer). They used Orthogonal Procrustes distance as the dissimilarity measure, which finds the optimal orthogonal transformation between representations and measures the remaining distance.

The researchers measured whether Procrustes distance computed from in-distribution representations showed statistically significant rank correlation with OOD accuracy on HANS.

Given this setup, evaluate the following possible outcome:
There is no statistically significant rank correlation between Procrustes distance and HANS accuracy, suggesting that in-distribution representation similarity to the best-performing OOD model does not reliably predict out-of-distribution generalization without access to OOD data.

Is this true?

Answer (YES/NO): NO